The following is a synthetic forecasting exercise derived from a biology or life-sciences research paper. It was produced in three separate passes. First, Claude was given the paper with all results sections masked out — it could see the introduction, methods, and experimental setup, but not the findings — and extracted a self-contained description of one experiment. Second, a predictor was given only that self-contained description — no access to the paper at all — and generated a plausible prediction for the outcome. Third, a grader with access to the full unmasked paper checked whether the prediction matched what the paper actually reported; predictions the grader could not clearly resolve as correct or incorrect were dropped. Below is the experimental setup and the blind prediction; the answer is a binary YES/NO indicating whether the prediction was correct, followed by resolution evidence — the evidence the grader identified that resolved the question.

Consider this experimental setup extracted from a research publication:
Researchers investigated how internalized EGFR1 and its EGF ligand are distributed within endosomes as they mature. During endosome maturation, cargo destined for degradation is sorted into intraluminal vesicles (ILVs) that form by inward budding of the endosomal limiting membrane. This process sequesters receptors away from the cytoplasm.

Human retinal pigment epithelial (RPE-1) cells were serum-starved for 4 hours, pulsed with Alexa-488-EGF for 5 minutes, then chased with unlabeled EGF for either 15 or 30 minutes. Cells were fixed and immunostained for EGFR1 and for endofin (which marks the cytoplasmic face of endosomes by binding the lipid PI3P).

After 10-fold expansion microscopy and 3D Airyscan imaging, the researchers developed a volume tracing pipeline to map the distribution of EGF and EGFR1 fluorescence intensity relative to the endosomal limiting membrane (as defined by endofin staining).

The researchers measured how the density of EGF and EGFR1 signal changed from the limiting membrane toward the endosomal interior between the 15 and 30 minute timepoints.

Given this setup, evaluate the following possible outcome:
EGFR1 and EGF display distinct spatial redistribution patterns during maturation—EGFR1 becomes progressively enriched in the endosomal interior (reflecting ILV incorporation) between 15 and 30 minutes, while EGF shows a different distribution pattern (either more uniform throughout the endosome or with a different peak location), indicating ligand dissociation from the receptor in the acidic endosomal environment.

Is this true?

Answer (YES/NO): NO